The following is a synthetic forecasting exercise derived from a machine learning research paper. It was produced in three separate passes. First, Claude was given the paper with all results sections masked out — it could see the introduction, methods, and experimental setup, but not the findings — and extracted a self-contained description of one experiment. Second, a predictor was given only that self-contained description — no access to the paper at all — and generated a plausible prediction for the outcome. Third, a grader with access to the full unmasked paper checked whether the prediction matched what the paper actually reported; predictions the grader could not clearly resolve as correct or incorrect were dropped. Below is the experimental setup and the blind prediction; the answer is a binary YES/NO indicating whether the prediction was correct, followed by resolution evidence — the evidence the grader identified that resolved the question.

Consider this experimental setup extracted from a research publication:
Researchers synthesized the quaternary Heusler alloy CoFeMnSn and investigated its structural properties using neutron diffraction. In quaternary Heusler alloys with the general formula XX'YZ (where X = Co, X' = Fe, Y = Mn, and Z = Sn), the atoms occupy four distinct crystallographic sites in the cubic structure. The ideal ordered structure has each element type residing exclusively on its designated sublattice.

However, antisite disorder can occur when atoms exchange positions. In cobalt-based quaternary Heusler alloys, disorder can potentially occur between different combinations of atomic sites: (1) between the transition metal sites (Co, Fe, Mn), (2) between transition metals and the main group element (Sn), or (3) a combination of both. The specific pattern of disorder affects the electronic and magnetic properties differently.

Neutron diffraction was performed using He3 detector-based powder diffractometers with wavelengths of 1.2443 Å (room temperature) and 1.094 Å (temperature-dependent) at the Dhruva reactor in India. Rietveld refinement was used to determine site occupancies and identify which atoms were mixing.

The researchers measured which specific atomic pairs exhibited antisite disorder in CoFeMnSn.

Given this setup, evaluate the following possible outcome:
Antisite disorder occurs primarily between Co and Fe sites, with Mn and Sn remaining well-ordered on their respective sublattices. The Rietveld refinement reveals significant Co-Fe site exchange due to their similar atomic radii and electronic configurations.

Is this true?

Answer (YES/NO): NO